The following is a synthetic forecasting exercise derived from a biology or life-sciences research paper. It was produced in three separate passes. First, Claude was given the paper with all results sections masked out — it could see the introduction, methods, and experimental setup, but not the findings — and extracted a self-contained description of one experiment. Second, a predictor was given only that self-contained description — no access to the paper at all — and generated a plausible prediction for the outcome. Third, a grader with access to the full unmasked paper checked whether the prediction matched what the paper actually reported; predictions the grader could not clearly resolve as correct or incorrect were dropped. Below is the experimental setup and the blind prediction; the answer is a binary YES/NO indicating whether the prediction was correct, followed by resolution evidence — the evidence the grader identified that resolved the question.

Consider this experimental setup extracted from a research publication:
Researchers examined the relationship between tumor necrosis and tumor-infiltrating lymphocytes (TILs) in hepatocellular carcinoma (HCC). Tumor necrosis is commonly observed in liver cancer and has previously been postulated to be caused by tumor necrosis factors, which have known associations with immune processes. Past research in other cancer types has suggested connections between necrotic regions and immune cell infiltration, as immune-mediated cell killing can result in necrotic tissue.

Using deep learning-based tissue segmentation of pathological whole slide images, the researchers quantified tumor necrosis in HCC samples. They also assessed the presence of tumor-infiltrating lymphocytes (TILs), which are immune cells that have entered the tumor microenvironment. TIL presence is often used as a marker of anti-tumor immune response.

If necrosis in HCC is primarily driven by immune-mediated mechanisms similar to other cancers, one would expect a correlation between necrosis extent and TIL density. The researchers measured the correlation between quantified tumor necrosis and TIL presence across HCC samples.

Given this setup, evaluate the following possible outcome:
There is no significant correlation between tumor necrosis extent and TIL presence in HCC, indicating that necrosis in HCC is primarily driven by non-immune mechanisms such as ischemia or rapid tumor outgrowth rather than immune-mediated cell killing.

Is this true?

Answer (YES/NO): YES